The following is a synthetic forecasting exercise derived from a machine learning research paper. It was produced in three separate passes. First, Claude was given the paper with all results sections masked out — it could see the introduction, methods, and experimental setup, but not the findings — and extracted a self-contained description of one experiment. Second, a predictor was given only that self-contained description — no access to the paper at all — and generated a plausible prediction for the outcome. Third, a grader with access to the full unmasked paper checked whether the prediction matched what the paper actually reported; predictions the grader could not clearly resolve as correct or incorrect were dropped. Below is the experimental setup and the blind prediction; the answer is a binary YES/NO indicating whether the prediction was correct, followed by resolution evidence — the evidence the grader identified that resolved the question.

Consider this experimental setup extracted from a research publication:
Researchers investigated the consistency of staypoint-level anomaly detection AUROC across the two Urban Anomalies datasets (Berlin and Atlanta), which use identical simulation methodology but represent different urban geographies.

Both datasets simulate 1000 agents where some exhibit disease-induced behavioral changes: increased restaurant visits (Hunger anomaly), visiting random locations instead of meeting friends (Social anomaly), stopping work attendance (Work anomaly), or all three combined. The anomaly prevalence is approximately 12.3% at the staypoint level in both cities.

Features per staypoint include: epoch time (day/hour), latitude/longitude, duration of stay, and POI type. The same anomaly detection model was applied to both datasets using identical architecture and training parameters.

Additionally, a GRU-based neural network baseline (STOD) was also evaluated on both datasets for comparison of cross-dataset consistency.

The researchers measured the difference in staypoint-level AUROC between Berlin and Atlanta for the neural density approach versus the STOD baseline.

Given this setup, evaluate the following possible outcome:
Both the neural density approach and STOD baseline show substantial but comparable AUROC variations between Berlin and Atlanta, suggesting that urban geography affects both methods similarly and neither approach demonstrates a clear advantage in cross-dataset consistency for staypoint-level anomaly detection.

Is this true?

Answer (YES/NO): NO